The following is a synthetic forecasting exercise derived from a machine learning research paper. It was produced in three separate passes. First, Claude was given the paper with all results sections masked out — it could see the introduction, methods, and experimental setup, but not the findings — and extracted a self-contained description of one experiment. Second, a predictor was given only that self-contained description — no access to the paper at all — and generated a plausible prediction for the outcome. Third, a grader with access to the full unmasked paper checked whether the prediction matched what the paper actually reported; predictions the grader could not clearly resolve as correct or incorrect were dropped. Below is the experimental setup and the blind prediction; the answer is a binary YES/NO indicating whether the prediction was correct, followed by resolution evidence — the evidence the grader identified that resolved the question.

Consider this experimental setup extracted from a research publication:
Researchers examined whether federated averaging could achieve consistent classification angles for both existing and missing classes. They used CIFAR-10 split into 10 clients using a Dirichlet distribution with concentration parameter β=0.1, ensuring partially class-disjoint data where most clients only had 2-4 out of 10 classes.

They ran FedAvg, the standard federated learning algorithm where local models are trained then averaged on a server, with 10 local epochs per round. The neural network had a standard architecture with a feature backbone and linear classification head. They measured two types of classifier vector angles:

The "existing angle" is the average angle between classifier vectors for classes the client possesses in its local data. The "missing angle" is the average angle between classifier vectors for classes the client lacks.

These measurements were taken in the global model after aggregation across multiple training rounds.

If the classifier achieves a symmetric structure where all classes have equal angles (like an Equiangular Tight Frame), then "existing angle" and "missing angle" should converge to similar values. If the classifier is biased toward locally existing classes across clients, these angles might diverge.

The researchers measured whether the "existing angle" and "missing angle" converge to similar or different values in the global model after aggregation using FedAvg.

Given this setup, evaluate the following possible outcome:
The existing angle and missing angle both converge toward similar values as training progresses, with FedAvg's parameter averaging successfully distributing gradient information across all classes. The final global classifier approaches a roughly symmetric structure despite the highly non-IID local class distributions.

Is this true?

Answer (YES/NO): YES